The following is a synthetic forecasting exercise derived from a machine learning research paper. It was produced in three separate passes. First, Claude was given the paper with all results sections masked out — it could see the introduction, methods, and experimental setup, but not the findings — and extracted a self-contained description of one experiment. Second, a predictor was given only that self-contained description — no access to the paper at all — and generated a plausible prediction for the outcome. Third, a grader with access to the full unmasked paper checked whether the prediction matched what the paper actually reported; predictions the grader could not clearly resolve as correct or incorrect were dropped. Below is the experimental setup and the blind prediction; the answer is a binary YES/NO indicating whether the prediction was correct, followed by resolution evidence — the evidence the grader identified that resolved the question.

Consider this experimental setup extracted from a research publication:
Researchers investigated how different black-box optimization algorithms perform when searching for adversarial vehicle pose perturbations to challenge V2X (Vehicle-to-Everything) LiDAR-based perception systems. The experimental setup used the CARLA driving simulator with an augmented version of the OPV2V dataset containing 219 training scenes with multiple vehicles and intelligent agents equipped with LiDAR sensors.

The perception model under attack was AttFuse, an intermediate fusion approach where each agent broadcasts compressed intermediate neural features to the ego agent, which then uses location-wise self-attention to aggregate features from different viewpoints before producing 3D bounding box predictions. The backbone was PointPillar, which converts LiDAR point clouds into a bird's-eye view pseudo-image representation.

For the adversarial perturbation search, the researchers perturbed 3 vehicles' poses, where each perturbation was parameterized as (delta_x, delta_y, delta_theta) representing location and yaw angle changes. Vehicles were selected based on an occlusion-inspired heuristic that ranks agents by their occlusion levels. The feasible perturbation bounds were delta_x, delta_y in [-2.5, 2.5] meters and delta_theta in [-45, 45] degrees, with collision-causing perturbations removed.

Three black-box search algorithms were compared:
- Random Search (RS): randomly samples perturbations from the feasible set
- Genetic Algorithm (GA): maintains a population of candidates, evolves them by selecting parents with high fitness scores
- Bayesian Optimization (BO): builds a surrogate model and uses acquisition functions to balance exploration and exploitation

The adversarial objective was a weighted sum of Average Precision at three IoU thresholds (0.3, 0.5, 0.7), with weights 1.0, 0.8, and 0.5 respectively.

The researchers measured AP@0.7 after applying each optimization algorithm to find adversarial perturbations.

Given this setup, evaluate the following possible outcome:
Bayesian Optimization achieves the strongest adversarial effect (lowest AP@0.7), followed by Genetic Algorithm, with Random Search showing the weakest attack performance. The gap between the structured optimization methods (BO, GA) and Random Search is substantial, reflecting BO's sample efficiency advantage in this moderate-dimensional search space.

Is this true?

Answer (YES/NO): YES